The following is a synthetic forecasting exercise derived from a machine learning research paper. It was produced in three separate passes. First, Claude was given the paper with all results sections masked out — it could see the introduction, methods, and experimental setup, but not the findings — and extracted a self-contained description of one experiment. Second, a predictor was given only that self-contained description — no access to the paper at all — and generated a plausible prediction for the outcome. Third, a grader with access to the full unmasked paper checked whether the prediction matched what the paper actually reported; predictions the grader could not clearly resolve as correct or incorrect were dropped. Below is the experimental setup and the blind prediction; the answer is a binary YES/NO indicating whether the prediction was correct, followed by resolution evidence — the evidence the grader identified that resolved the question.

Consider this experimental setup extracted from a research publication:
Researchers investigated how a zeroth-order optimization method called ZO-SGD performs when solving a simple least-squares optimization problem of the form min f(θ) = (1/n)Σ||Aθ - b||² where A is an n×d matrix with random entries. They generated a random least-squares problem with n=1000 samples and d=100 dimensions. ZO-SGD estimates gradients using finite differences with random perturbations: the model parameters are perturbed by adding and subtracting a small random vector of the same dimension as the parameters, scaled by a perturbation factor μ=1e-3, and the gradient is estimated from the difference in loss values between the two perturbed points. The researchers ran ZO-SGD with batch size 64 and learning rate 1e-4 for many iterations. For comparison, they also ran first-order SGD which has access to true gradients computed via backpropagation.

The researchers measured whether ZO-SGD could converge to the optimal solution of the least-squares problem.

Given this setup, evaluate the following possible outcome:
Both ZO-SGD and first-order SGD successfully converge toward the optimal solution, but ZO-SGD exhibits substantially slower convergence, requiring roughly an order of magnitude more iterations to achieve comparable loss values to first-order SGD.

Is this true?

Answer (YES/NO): NO